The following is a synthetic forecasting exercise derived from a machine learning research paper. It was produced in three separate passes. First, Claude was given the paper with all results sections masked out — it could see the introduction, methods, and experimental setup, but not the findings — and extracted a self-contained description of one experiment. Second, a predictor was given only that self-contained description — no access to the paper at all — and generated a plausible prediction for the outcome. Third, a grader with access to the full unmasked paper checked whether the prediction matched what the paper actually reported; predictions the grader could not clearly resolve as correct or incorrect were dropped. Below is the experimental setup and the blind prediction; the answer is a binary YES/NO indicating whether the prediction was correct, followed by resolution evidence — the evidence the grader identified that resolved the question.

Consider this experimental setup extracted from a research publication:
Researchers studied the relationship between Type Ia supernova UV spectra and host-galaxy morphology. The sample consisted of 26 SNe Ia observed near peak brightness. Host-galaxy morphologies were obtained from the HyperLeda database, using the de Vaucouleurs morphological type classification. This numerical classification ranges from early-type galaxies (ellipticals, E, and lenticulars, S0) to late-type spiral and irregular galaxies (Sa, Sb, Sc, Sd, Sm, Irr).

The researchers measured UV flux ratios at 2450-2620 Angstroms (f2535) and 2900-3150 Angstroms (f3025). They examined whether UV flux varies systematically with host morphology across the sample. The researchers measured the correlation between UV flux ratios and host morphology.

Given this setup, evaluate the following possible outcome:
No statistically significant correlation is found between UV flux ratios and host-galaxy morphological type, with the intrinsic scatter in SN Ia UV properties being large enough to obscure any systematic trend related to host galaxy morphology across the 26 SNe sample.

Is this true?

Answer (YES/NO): NO